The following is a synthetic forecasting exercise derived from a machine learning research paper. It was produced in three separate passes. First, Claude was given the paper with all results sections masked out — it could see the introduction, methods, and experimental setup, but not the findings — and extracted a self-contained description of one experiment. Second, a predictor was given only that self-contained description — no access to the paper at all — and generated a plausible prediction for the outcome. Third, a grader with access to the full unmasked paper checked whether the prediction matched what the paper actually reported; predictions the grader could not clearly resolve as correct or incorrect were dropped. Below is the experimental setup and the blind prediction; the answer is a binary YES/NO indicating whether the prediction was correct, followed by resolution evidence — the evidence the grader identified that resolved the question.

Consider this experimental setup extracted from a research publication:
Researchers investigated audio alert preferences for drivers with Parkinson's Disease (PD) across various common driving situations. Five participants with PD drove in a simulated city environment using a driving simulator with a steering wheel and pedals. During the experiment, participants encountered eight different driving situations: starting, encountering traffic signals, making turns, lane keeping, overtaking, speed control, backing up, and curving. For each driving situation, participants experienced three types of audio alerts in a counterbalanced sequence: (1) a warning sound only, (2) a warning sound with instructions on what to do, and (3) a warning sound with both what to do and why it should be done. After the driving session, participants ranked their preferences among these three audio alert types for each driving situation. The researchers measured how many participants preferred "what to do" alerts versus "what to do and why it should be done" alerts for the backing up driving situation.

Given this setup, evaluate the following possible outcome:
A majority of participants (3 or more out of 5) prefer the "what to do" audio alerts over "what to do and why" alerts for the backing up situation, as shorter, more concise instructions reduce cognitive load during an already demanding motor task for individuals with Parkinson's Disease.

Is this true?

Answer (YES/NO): NO